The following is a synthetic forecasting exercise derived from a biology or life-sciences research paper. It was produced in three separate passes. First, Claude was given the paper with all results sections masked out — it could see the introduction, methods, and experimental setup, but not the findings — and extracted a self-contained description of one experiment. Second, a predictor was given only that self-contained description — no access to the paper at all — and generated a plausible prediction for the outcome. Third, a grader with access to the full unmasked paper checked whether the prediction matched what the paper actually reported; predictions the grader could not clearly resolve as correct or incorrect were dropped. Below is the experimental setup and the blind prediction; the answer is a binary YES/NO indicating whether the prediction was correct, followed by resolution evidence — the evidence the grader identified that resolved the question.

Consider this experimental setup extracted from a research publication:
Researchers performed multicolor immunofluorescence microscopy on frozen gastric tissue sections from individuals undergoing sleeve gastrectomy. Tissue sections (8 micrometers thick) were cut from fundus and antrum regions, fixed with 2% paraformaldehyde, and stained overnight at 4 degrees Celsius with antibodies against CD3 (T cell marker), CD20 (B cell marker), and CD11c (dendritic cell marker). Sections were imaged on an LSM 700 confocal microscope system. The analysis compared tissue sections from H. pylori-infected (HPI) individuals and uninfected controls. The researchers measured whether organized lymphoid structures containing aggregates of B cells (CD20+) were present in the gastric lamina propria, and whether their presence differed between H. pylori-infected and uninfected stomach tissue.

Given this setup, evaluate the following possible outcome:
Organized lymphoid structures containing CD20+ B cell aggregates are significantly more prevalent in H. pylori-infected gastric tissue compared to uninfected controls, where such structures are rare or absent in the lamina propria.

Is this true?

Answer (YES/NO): YES